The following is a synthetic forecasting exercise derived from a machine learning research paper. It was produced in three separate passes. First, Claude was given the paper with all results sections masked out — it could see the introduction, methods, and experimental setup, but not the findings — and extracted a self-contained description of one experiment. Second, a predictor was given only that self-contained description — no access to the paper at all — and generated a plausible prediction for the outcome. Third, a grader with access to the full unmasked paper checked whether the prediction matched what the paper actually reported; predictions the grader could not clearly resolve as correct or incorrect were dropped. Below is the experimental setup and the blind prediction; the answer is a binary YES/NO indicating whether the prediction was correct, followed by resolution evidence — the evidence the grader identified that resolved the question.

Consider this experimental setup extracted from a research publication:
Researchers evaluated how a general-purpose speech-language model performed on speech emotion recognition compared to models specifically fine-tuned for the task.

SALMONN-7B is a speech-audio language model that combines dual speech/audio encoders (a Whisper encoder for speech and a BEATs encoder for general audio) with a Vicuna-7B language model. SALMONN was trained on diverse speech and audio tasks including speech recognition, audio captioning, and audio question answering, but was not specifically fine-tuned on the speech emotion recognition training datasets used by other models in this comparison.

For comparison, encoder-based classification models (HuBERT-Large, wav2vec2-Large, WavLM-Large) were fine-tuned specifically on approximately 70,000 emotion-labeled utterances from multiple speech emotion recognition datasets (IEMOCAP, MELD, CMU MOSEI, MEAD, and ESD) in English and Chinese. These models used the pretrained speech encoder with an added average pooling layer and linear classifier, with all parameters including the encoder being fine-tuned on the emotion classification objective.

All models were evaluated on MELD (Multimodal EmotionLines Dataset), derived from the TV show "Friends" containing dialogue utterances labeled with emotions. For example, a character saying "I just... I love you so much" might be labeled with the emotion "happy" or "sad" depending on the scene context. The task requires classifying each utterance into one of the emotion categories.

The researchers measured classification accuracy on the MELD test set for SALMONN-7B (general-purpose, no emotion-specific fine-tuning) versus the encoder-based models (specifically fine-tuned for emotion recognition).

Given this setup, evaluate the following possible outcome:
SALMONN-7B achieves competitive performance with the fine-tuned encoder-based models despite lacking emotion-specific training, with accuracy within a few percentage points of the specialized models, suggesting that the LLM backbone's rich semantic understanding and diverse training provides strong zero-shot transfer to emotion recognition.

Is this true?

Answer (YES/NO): NO